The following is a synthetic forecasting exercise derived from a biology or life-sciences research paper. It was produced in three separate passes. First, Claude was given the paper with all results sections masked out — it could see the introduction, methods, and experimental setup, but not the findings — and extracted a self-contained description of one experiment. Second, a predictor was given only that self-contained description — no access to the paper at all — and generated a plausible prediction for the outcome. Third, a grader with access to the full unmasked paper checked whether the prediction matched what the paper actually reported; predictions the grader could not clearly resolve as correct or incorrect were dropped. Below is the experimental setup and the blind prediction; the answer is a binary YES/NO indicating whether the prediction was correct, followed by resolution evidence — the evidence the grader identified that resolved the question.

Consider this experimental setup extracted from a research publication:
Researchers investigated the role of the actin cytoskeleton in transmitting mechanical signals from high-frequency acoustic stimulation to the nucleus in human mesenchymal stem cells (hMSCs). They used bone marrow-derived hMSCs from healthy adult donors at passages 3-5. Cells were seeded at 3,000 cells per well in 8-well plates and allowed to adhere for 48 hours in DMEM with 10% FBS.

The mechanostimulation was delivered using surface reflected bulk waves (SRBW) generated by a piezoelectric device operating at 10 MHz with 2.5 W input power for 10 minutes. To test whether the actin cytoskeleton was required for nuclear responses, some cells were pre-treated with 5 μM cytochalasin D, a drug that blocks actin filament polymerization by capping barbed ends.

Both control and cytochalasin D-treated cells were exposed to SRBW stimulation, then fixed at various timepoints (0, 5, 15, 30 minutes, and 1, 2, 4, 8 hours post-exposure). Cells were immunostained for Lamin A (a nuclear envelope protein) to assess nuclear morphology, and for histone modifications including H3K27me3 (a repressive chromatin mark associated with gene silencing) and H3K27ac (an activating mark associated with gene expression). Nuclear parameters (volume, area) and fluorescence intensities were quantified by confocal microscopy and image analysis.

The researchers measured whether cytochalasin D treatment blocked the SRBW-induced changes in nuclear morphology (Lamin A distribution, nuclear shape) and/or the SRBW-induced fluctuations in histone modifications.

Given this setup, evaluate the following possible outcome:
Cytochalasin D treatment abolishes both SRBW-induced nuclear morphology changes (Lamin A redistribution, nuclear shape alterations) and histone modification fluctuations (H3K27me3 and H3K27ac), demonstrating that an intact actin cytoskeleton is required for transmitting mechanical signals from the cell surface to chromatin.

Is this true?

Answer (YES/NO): NO